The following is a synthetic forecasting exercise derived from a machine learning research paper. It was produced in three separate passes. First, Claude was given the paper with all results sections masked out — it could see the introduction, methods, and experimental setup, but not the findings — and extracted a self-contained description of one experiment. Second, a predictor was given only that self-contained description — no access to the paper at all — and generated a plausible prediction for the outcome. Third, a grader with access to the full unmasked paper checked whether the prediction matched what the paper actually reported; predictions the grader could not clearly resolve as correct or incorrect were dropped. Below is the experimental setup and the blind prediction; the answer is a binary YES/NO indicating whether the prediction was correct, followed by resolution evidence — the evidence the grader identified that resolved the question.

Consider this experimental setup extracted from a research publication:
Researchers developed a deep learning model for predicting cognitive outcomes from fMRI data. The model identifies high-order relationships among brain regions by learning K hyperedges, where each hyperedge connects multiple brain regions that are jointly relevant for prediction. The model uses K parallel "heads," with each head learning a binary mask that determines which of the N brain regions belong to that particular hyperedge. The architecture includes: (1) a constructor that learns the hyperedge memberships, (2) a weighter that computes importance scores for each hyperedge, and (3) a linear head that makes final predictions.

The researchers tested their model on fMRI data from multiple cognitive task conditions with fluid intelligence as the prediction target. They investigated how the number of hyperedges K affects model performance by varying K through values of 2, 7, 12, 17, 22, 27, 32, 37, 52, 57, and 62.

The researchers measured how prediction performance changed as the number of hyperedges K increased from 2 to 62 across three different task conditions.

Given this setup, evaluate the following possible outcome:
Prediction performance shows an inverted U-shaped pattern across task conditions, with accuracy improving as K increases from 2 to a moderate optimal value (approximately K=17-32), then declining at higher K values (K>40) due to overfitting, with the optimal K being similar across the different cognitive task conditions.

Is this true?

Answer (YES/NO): NO